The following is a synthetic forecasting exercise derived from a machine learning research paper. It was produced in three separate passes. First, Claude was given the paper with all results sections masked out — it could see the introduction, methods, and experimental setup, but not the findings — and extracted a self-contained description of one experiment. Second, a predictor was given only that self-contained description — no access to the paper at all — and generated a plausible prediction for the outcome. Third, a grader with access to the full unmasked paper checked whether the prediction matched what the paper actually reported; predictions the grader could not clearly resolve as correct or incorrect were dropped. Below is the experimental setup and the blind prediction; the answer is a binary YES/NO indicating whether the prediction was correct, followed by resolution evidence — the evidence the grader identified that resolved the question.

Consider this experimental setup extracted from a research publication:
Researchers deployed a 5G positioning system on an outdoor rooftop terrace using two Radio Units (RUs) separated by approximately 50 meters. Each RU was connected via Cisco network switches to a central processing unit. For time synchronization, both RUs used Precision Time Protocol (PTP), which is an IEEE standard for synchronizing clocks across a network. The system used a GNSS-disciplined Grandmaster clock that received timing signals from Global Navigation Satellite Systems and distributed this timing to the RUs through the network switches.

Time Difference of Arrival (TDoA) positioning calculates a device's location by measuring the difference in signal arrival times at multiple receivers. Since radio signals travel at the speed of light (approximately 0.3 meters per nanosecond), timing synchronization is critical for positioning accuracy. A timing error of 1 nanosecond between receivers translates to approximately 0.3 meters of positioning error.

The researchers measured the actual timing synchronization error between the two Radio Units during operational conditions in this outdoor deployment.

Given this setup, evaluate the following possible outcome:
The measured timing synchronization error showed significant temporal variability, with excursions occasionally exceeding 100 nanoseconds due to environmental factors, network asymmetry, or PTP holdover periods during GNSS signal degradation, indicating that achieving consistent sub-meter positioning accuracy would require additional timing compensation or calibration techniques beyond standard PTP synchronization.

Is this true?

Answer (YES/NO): NO